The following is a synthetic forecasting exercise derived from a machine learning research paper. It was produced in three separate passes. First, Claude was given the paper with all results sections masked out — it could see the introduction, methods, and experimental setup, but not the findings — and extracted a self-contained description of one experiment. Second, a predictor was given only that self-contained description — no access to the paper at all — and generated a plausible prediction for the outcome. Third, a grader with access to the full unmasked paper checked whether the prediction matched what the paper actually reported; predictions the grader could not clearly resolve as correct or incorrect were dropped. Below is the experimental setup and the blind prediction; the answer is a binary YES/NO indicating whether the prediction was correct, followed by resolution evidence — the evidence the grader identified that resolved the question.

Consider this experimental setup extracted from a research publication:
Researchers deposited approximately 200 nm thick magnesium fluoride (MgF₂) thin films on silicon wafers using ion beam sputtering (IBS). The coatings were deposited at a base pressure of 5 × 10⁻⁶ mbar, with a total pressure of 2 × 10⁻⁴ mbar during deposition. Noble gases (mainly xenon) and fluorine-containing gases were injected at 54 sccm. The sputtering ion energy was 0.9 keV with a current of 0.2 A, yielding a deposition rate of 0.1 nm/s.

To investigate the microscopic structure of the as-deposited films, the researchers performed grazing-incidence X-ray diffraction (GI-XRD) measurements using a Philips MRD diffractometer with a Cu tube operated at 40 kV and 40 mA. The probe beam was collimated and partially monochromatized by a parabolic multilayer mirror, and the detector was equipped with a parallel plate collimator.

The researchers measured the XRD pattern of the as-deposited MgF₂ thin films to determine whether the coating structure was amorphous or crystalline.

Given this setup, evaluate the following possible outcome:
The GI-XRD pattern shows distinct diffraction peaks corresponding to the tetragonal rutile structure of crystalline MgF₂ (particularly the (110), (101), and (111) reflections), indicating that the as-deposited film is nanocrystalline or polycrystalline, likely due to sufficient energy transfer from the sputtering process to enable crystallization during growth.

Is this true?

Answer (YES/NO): YES